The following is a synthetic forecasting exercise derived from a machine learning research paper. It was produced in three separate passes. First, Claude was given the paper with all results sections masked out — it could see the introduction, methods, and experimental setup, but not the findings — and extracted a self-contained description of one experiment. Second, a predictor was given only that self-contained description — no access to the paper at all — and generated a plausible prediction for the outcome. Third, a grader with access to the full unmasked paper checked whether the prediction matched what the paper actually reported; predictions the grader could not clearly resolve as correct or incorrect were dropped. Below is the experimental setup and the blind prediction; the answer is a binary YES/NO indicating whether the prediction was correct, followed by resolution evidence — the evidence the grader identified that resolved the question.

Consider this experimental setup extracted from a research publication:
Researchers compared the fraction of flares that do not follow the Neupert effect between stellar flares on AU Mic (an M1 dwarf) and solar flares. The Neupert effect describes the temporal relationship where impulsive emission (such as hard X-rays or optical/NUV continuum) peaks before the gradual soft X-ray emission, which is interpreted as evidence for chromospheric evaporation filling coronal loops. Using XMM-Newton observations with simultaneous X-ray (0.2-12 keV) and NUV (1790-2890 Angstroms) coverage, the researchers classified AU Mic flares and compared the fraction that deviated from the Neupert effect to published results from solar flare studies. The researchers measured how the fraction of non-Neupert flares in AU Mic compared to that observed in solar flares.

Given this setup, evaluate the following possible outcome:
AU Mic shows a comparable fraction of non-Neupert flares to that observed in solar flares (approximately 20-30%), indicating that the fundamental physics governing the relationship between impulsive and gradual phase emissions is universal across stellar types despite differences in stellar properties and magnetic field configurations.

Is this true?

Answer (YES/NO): NO